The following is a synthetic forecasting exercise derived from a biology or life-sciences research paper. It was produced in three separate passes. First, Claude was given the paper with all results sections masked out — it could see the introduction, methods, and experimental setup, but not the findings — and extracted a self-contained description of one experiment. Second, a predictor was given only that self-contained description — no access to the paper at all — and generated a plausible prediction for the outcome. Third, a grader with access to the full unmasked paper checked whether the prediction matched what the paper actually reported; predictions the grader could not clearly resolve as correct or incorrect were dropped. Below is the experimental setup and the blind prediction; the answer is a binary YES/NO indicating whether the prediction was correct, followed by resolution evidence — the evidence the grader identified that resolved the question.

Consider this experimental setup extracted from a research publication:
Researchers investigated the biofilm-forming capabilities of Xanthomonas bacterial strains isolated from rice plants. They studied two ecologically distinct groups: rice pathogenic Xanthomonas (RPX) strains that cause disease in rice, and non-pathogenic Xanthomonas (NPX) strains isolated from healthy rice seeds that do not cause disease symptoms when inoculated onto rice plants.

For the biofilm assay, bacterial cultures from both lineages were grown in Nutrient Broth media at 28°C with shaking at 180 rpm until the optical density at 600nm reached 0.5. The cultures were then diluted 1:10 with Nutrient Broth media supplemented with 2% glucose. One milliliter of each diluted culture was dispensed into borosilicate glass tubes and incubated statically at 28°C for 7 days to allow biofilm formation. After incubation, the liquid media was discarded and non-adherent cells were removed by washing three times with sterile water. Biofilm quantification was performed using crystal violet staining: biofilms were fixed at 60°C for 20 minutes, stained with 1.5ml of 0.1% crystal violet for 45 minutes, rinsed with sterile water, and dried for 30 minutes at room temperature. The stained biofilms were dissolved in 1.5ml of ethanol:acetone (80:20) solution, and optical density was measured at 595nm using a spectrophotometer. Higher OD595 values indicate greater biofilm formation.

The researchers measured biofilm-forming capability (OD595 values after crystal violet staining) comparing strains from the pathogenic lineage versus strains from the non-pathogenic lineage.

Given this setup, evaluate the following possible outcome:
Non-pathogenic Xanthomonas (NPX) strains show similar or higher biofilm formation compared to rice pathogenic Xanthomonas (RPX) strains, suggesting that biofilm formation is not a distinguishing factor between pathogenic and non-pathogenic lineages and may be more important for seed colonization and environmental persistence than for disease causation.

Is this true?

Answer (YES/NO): NO